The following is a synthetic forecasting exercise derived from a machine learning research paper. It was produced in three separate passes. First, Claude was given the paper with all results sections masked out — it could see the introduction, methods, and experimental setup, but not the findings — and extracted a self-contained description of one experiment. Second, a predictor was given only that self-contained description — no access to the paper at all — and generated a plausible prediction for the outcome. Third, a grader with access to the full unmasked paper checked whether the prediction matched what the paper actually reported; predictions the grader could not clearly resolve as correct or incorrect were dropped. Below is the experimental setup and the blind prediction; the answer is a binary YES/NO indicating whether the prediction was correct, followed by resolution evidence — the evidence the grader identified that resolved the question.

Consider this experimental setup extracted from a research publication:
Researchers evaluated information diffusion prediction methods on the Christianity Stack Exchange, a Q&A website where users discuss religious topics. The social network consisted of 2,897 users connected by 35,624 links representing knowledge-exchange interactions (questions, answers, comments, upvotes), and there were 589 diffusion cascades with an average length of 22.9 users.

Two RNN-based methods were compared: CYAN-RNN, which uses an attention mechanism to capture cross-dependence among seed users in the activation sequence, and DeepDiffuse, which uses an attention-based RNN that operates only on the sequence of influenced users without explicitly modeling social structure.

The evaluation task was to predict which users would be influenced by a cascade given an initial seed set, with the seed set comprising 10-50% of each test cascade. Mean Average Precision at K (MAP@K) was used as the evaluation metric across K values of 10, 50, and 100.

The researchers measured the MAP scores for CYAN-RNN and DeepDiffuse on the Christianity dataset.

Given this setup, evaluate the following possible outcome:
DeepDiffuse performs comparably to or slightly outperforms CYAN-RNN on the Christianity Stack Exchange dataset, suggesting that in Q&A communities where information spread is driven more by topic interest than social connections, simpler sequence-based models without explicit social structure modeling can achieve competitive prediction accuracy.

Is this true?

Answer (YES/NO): NO